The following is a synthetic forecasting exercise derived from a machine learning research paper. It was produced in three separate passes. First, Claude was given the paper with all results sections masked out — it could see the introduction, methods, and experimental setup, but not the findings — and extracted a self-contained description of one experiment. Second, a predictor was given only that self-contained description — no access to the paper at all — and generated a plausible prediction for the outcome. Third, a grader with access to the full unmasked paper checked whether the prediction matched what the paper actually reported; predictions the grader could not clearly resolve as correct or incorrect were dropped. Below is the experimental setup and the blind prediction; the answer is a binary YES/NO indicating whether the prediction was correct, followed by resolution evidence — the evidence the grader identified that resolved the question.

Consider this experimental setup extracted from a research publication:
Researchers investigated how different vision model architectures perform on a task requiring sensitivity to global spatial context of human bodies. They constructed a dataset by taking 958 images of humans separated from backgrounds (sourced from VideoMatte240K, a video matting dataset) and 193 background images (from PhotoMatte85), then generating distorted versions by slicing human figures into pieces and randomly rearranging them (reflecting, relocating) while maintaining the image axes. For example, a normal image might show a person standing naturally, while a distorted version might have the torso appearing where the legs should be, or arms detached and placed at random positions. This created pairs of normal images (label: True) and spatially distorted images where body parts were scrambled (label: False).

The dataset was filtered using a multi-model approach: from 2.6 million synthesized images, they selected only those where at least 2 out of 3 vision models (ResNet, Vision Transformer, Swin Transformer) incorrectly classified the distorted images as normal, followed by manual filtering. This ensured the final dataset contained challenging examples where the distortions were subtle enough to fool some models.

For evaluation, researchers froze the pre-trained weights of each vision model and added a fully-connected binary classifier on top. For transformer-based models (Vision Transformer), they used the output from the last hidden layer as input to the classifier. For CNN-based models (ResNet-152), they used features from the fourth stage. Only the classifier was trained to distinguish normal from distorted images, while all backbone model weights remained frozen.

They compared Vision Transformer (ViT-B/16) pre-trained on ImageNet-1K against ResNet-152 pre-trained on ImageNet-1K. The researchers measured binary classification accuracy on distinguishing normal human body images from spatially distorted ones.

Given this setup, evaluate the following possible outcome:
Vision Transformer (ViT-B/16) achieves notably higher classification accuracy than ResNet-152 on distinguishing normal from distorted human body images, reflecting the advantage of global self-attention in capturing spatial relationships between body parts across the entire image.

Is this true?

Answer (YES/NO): NO